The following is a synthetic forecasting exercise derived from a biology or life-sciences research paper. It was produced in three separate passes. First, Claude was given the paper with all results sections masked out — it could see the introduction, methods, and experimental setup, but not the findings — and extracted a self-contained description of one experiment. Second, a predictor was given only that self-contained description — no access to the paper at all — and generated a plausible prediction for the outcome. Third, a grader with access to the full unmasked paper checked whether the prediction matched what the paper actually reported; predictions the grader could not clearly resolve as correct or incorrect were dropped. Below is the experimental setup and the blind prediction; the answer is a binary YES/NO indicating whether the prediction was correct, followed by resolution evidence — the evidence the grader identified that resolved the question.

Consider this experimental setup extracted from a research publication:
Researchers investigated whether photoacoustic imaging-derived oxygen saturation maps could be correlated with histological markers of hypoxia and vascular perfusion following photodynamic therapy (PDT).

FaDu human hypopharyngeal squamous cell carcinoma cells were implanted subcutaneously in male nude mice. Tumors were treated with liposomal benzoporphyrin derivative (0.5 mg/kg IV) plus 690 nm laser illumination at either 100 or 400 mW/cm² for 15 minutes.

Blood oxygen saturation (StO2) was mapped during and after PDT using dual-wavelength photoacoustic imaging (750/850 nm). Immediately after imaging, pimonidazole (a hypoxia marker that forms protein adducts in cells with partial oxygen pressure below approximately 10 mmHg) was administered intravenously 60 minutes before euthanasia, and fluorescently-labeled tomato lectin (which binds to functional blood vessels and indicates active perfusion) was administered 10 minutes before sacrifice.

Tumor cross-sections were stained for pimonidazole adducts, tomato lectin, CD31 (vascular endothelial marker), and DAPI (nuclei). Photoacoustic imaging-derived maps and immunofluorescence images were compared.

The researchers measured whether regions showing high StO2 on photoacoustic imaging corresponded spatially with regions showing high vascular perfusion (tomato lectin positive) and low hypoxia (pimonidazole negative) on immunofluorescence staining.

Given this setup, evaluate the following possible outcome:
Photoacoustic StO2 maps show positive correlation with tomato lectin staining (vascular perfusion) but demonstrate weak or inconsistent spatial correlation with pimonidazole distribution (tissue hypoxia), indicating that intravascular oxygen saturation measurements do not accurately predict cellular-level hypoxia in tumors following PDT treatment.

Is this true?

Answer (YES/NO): NO